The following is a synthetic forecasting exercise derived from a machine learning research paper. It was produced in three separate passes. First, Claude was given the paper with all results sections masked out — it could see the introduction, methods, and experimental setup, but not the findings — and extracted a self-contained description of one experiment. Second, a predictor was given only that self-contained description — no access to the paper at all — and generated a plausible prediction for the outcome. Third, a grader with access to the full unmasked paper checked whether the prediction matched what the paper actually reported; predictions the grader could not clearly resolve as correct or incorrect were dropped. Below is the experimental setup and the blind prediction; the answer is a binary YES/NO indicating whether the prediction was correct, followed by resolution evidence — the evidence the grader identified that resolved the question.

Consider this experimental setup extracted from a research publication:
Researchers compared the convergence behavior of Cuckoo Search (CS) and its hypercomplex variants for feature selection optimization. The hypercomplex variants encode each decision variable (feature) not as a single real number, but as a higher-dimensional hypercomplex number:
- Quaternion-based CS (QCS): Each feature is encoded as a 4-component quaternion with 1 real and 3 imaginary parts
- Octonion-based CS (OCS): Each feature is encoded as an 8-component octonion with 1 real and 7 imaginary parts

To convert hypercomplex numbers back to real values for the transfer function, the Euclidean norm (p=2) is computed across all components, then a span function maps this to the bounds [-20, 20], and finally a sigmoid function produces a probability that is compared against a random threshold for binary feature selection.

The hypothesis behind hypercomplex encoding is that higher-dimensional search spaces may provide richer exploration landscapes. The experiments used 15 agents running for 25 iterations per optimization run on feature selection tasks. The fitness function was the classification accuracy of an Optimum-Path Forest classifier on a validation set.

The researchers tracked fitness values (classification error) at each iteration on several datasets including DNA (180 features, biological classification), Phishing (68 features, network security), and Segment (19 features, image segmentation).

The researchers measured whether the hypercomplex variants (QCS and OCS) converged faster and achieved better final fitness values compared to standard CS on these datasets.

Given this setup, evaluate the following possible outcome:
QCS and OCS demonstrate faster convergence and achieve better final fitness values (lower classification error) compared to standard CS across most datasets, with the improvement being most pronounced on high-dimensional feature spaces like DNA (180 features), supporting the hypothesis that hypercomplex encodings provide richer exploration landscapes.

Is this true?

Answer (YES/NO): NO